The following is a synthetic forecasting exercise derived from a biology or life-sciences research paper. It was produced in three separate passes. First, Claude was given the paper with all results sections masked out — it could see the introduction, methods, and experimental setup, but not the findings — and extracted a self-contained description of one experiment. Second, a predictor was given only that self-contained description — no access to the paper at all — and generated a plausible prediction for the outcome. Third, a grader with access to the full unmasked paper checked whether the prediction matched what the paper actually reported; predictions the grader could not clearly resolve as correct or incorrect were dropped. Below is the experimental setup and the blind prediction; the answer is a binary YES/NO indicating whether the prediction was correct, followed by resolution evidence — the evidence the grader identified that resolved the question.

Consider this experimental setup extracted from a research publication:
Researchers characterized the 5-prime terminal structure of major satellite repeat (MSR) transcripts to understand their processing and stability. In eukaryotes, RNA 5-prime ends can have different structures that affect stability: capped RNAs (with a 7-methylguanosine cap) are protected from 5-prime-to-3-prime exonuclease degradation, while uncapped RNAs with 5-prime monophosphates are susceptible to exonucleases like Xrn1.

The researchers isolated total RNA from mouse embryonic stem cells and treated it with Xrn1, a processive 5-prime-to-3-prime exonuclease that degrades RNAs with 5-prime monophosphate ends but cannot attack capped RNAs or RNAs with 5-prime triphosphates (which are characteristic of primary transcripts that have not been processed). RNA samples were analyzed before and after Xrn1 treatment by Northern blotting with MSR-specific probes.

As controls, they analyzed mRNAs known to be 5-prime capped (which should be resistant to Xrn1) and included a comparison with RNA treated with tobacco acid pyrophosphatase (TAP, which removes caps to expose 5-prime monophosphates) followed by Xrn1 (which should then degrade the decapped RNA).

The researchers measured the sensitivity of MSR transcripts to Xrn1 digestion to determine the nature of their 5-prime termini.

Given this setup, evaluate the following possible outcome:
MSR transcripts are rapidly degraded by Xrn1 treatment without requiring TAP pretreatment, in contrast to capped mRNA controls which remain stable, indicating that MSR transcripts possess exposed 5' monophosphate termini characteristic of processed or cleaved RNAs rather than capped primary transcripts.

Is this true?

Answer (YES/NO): YES